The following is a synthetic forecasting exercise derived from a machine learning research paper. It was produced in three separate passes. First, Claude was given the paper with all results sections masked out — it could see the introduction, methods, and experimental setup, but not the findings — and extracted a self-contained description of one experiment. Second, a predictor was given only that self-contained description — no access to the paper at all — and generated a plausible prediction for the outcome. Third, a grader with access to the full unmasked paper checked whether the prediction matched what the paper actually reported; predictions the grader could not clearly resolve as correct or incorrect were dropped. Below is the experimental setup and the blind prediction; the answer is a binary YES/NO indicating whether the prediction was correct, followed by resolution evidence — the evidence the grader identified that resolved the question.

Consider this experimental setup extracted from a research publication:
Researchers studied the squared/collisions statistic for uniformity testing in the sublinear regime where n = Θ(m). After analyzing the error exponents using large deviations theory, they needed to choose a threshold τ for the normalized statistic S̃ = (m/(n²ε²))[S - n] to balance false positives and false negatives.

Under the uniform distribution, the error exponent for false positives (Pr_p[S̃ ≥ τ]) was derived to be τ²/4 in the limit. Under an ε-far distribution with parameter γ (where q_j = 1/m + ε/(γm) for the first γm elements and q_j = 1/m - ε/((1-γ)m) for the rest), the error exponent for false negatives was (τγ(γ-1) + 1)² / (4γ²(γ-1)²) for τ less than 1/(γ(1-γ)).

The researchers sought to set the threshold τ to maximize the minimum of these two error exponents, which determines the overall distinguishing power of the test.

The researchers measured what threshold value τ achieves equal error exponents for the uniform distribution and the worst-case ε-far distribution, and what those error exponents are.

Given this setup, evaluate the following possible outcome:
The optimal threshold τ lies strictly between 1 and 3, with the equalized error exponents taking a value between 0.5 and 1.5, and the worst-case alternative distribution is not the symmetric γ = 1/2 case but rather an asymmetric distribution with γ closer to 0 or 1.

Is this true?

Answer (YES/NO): NO